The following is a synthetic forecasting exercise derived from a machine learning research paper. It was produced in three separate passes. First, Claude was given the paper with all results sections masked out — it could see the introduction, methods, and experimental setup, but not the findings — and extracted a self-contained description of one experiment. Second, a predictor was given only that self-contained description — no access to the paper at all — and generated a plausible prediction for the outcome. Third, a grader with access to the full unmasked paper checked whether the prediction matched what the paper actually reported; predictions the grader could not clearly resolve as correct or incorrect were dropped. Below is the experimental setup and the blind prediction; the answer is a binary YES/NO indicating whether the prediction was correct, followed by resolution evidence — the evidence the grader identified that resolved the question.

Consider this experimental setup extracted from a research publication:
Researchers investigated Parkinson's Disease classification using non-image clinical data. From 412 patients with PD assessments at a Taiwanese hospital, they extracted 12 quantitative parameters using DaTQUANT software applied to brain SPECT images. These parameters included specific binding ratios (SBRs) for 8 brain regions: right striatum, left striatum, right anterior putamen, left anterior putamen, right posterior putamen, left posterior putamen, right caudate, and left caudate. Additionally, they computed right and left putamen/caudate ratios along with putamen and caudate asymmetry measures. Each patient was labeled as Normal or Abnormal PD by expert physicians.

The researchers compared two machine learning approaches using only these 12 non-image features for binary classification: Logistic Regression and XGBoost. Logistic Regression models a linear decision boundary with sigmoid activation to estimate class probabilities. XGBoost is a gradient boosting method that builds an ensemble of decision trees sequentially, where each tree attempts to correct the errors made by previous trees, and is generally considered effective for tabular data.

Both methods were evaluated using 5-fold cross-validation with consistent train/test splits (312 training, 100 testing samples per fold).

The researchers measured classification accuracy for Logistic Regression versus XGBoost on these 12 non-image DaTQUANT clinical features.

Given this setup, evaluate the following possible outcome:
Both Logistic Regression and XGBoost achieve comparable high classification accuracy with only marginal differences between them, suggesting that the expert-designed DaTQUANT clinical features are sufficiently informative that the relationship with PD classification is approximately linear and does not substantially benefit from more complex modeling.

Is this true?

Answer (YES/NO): YES